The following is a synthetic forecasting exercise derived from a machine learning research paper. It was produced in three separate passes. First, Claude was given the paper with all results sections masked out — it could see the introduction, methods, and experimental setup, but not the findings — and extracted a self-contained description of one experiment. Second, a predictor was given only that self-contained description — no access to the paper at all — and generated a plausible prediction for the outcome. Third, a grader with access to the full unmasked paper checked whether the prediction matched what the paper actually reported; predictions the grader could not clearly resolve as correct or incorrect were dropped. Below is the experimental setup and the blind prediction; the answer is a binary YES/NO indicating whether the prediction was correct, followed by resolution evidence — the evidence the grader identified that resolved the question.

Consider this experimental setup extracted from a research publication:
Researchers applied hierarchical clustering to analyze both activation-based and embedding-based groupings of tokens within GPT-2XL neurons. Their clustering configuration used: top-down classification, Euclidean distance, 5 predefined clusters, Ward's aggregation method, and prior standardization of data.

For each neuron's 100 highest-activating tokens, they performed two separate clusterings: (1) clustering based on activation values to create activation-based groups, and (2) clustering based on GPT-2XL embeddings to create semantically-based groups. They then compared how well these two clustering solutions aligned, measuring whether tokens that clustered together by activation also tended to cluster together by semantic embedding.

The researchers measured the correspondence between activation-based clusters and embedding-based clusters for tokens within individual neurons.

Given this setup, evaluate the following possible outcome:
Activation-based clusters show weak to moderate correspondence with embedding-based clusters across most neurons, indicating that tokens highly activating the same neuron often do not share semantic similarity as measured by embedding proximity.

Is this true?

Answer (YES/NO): YES